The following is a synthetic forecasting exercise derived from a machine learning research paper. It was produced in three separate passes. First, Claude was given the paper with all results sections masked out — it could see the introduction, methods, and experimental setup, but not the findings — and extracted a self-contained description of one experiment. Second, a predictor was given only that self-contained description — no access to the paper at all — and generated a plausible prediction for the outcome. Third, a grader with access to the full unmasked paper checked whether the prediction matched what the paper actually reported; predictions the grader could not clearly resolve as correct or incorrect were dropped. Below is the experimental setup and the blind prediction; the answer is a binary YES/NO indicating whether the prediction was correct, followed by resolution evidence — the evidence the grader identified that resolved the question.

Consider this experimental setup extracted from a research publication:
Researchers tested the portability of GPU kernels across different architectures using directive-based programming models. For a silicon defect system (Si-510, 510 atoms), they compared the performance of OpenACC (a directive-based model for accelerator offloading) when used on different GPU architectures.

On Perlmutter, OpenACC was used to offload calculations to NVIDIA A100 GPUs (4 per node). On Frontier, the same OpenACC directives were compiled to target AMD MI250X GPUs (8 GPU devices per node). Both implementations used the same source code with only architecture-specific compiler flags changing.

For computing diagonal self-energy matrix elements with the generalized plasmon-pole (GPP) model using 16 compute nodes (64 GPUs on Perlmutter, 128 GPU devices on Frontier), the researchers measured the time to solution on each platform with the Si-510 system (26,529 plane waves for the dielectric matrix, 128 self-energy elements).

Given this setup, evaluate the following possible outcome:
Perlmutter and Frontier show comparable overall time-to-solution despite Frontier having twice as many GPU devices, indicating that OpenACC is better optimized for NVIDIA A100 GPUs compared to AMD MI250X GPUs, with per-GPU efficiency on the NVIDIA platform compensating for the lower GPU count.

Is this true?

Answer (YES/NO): NO